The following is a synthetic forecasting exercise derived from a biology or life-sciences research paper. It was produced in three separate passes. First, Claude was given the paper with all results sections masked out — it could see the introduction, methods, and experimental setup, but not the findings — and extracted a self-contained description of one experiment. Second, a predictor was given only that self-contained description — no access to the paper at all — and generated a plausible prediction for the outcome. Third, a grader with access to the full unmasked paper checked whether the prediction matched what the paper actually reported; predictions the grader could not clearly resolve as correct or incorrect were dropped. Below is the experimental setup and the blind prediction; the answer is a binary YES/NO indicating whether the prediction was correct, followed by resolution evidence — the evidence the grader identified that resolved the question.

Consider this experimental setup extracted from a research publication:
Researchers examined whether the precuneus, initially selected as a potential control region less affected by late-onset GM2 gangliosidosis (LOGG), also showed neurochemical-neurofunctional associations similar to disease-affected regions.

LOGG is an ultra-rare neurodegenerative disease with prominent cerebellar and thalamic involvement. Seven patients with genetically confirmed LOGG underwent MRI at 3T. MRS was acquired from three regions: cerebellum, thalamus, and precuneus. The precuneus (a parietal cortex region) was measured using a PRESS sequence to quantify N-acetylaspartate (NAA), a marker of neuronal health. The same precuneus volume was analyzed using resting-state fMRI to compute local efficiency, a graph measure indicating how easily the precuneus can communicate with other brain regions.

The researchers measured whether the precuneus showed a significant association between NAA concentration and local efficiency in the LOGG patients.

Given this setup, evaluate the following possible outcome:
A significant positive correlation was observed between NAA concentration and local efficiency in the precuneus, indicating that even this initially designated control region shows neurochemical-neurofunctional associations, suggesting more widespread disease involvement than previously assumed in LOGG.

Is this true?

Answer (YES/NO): YES